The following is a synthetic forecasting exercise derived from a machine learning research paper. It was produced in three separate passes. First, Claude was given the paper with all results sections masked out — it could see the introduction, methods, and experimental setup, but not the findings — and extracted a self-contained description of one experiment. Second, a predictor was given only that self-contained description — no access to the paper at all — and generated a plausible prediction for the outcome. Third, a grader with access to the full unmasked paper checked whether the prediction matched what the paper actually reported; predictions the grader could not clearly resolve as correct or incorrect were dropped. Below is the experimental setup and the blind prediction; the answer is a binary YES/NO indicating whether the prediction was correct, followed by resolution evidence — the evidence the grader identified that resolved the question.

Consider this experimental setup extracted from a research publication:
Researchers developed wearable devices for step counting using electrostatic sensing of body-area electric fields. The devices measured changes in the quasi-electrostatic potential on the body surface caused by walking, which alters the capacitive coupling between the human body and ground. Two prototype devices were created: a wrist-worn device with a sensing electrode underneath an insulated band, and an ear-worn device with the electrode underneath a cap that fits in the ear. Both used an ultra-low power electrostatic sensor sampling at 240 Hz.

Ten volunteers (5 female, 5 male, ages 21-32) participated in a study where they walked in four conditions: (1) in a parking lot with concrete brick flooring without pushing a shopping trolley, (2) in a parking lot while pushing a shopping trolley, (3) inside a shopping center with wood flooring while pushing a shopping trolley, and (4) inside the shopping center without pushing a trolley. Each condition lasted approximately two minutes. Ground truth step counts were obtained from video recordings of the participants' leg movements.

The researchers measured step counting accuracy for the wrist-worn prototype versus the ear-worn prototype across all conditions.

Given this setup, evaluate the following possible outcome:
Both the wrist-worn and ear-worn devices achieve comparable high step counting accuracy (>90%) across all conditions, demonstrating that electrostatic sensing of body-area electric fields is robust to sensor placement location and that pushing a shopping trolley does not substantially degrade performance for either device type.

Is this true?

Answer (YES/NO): YES